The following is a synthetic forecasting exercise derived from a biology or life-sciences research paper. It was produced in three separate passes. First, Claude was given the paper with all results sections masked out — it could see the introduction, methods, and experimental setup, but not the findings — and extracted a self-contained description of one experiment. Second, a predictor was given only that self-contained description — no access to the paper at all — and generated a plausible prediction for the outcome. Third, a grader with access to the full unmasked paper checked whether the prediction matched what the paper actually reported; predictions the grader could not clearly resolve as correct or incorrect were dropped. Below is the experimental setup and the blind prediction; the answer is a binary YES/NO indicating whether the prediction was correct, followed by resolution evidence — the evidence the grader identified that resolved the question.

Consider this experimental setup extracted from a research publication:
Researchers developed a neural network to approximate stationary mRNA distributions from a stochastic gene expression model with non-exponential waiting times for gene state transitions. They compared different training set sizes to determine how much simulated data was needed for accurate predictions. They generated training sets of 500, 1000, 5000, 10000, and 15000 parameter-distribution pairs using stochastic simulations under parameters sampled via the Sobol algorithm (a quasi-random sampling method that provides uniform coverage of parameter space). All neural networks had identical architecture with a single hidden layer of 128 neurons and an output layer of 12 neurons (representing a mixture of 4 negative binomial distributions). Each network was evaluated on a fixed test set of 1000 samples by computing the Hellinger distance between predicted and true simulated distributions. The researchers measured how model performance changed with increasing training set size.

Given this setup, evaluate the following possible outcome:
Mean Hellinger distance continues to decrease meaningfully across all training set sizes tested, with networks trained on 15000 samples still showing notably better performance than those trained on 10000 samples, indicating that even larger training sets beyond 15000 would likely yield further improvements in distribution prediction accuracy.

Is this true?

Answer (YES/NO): NO